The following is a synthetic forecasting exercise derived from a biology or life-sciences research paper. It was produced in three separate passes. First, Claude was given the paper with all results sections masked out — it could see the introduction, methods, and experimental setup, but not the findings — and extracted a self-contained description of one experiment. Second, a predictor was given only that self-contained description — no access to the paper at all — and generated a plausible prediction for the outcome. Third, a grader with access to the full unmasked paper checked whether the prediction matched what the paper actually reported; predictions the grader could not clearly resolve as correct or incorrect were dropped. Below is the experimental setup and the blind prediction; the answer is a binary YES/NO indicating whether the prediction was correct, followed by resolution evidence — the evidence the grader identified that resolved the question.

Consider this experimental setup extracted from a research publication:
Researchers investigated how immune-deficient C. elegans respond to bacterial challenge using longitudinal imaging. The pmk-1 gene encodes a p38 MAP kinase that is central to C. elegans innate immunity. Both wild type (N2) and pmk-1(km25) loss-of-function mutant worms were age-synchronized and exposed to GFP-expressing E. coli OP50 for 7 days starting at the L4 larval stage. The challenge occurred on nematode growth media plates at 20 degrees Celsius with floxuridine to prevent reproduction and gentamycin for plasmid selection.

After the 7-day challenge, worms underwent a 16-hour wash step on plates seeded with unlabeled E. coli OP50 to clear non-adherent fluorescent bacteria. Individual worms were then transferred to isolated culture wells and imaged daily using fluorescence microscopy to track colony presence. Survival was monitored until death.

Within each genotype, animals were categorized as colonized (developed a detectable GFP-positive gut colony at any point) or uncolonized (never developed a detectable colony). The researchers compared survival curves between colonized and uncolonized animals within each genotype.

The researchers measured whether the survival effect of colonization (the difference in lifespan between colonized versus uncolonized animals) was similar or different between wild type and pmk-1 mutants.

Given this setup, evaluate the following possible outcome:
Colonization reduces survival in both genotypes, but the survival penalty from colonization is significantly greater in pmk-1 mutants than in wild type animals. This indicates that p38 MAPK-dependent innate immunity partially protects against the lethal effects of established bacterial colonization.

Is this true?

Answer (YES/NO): NO